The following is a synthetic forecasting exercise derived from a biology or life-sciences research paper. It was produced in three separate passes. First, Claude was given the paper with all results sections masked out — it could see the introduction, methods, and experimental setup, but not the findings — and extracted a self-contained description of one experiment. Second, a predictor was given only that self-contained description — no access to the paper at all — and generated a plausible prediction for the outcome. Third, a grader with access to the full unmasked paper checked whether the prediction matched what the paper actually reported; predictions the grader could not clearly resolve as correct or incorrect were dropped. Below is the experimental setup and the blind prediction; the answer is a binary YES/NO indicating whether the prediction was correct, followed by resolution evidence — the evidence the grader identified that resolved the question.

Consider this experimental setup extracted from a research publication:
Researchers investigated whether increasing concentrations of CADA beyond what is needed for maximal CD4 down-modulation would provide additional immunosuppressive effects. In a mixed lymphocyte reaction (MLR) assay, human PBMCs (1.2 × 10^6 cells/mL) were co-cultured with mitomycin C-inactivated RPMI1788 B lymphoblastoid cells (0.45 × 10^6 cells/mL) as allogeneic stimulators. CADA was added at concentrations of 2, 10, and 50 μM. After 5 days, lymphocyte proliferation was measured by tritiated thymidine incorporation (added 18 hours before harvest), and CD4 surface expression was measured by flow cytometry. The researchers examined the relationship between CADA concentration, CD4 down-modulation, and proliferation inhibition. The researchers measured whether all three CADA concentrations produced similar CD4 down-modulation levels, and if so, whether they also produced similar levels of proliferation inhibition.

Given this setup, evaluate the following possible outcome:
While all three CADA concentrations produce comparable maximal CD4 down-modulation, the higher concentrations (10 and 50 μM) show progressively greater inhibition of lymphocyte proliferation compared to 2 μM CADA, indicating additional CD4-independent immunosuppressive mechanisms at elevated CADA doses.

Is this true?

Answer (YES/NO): YES